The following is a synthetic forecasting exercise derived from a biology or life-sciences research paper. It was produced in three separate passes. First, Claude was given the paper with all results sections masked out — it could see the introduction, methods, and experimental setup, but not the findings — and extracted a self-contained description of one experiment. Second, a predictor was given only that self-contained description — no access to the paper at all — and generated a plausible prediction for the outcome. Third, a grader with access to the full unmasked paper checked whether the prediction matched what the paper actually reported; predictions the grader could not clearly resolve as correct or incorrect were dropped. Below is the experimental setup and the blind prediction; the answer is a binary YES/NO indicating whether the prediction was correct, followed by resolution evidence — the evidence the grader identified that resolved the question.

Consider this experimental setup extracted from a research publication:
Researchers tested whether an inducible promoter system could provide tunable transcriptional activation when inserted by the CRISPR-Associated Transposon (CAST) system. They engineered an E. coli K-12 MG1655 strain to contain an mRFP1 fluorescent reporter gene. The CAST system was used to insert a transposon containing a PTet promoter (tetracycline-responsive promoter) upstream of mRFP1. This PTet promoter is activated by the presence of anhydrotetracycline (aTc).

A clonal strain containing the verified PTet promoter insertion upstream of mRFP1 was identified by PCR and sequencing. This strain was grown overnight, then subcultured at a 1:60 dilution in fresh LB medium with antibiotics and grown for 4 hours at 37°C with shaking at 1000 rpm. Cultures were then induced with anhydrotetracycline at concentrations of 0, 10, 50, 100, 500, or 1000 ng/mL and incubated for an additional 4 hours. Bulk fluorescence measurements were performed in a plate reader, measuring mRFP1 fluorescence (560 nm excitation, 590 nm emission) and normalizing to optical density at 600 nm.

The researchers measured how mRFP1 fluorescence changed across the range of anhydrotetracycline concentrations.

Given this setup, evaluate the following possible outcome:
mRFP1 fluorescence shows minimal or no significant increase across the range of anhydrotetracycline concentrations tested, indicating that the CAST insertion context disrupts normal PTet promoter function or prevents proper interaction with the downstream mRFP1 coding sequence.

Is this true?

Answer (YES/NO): NO